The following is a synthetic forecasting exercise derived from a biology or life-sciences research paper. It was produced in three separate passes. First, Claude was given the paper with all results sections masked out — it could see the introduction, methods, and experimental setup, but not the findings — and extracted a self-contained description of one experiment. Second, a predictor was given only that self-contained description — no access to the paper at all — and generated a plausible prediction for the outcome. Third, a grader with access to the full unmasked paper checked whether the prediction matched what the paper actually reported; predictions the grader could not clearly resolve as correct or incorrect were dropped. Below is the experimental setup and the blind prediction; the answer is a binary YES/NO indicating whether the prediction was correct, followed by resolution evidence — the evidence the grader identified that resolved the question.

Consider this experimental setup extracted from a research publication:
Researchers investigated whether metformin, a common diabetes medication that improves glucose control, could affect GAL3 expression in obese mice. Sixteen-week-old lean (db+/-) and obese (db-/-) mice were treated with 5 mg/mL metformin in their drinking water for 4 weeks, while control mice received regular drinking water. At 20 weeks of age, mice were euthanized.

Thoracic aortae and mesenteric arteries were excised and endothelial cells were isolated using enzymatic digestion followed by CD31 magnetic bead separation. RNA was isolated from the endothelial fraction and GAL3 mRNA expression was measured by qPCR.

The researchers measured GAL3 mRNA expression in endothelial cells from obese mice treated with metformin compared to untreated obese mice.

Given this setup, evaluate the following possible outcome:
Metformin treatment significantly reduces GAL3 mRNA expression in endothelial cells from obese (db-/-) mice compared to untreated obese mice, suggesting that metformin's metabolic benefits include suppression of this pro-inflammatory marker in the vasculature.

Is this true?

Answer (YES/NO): YES